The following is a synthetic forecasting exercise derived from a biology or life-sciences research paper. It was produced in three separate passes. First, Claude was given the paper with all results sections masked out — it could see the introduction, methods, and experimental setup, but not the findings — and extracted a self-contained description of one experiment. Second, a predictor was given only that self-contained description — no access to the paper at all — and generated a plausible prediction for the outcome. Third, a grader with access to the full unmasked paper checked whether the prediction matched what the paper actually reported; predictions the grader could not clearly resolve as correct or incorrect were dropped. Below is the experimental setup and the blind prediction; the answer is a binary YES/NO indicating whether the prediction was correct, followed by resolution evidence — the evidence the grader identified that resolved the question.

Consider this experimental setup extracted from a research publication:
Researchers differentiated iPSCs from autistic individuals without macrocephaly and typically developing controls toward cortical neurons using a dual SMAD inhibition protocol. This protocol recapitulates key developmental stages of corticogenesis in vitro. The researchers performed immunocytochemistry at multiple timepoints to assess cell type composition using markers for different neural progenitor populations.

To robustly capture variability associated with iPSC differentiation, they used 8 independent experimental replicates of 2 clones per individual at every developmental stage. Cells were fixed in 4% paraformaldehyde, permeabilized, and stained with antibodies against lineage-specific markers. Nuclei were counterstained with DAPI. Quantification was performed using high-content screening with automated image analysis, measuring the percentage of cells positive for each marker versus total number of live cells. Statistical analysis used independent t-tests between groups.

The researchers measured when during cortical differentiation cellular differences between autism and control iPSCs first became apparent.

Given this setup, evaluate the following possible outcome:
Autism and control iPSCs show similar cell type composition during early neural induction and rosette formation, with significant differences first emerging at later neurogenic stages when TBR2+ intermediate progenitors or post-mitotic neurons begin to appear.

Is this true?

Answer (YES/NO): NO